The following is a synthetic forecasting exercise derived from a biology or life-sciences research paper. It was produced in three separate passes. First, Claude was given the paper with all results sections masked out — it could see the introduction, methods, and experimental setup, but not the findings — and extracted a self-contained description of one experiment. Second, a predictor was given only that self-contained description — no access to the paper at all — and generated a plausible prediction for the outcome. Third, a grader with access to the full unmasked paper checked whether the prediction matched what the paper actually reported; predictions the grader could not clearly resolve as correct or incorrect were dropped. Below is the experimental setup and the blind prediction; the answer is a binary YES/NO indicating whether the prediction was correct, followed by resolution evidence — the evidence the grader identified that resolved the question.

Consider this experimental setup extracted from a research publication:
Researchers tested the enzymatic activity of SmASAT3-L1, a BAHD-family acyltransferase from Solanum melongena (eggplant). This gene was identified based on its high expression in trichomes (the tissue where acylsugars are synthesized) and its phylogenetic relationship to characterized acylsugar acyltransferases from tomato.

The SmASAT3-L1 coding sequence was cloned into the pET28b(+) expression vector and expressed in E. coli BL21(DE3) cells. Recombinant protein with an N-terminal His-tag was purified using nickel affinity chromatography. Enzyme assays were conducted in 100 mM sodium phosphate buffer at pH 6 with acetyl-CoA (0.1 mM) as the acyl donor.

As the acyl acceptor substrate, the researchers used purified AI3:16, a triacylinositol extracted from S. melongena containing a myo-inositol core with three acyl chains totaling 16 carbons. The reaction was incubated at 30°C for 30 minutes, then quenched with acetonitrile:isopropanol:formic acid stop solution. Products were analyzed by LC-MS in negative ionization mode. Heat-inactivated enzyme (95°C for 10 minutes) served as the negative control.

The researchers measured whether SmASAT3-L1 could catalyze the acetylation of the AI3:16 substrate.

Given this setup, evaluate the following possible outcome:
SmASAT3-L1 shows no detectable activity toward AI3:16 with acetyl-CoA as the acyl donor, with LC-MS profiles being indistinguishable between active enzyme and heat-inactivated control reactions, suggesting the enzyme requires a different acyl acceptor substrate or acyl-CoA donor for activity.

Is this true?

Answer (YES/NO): NO